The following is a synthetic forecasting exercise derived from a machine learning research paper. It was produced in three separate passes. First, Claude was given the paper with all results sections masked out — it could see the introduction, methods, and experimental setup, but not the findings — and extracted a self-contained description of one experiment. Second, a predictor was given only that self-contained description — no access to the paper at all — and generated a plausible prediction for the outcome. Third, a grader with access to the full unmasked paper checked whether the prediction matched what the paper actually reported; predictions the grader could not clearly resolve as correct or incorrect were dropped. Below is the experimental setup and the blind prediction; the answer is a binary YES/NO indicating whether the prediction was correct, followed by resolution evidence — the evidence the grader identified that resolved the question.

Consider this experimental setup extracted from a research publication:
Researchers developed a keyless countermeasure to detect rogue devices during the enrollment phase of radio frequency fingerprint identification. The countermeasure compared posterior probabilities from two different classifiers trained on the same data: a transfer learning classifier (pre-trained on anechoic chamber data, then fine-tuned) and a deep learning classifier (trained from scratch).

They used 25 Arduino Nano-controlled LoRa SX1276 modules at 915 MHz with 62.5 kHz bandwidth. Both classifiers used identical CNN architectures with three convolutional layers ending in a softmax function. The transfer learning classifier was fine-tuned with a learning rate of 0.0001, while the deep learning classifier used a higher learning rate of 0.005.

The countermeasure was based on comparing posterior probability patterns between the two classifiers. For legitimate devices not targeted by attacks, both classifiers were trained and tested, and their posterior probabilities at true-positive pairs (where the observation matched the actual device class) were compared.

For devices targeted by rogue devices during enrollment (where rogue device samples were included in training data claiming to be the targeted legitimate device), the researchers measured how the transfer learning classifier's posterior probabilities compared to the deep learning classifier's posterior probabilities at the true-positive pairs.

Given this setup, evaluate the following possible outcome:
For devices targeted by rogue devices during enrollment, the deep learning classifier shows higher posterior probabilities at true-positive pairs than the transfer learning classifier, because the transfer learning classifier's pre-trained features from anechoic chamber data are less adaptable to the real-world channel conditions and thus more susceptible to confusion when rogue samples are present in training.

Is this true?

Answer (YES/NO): YES